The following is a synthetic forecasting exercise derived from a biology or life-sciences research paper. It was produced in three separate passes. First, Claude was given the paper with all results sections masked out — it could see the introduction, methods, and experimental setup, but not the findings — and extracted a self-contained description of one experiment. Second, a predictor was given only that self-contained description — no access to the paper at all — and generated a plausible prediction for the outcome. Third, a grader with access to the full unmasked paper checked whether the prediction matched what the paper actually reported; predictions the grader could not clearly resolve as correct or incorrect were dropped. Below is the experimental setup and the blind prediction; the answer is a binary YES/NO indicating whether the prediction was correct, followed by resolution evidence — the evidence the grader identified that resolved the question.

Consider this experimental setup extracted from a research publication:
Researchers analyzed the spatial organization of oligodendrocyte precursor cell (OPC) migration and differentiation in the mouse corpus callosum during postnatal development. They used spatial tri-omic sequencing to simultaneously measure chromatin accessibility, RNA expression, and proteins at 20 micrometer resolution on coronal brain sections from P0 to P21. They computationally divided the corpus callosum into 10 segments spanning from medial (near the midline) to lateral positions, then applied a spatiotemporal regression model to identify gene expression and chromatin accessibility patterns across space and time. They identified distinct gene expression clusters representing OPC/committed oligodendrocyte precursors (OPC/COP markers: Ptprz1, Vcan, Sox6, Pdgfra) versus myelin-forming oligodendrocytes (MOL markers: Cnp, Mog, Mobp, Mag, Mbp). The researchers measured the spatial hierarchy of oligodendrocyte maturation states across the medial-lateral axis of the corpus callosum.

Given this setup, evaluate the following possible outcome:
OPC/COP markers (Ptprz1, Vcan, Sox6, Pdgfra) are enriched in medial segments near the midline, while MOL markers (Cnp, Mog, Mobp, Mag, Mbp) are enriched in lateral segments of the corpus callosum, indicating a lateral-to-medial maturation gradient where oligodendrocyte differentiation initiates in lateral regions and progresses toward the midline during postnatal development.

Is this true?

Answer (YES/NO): YES